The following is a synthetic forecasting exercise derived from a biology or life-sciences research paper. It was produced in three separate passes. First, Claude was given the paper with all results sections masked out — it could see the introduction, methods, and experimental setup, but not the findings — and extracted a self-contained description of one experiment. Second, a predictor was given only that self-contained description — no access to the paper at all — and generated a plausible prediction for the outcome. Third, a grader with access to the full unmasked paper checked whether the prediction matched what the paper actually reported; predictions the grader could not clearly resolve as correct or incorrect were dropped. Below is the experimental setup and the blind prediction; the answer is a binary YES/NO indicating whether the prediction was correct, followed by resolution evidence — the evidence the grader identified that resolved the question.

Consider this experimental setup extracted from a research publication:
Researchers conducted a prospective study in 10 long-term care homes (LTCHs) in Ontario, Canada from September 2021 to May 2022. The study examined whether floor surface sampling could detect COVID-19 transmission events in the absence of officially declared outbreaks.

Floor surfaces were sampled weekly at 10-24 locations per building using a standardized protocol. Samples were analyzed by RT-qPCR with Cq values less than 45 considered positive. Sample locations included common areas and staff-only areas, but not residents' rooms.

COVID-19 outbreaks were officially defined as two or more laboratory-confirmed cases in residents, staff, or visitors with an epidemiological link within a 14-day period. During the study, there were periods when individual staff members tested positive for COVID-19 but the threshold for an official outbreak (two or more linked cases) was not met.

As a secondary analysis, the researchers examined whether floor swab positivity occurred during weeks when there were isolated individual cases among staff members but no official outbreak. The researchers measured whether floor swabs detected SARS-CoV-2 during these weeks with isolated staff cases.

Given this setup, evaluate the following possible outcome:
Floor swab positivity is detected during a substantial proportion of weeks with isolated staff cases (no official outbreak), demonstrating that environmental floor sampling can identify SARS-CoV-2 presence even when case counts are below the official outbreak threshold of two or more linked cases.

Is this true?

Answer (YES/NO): YES